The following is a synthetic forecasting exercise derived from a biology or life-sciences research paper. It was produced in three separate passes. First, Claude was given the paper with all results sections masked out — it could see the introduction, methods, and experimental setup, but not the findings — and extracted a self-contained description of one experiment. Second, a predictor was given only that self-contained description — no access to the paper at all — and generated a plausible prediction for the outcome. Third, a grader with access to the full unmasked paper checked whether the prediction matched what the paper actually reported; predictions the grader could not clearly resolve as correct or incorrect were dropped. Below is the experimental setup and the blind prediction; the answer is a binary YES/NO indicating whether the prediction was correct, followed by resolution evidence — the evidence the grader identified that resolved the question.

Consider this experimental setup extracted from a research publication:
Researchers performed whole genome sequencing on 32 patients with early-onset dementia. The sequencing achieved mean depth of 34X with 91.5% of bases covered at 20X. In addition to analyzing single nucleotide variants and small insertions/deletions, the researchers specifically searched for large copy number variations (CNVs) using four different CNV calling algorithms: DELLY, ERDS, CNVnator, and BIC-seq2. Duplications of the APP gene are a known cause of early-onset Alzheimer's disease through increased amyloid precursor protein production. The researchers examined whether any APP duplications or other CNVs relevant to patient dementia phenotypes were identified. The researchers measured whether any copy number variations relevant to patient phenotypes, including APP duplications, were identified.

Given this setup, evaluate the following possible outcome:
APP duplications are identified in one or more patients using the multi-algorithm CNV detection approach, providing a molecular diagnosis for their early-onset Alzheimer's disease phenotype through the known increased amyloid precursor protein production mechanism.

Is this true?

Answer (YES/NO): NO